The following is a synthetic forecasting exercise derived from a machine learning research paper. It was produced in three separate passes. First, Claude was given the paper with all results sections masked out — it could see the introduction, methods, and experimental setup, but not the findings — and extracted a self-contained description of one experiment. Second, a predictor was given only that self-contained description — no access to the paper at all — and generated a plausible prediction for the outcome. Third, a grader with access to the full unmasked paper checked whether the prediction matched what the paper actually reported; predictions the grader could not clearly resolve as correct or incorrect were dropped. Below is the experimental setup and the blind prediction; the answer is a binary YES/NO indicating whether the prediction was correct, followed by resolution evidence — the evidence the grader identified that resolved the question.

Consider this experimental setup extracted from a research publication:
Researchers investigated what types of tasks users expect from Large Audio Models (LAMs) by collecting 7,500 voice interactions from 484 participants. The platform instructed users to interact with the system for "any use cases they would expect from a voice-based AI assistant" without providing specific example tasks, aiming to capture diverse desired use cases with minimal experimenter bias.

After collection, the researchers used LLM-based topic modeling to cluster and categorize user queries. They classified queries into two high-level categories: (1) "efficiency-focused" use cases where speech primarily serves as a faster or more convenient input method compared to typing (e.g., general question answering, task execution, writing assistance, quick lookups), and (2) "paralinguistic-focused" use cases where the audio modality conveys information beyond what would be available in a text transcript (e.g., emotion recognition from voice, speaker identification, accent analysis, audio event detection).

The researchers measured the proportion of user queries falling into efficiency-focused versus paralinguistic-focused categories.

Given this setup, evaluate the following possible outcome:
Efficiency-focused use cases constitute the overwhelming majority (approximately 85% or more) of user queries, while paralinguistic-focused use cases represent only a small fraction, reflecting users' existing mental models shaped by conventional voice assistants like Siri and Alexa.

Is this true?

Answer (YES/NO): NO